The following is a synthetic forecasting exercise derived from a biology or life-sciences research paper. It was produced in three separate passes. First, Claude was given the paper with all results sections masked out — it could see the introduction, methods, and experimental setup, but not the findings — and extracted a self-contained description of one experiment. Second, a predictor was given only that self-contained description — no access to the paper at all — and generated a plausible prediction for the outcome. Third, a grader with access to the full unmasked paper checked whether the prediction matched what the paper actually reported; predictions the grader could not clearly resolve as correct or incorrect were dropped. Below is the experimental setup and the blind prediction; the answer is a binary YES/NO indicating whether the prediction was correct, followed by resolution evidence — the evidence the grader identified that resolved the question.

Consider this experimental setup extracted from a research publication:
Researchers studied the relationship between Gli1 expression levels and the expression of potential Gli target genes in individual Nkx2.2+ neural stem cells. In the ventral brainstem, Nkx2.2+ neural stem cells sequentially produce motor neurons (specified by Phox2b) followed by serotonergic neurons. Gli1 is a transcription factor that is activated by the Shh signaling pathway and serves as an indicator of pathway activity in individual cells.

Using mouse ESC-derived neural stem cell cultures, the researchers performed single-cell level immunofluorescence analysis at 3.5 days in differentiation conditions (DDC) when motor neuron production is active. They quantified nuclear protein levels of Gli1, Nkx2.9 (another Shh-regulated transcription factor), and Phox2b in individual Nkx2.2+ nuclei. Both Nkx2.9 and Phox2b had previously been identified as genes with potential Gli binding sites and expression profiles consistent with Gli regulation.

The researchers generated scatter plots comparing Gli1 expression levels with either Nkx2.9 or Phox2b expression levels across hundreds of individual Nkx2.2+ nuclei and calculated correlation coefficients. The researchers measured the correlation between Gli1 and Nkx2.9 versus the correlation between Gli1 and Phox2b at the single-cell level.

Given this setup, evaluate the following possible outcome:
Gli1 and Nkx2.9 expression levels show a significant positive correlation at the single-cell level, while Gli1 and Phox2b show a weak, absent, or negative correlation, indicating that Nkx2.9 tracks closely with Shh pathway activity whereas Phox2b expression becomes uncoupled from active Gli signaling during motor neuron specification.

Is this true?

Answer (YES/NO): YES